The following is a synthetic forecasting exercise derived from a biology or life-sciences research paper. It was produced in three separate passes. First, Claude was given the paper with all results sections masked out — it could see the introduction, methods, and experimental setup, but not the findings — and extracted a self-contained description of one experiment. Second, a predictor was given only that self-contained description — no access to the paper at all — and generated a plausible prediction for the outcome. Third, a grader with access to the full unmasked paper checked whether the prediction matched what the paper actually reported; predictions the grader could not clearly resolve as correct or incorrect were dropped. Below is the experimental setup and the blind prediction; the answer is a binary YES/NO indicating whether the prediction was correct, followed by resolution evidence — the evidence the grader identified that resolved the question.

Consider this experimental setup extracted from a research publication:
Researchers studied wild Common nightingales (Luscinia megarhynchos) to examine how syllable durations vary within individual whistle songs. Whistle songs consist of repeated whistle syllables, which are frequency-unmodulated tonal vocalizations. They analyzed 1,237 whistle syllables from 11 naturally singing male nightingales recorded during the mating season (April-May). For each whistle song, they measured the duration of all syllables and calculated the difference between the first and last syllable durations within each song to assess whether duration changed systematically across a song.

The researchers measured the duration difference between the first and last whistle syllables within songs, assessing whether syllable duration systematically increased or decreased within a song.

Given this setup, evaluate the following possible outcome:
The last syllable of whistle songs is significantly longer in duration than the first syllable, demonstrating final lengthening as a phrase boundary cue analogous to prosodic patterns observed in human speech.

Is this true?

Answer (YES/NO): NO